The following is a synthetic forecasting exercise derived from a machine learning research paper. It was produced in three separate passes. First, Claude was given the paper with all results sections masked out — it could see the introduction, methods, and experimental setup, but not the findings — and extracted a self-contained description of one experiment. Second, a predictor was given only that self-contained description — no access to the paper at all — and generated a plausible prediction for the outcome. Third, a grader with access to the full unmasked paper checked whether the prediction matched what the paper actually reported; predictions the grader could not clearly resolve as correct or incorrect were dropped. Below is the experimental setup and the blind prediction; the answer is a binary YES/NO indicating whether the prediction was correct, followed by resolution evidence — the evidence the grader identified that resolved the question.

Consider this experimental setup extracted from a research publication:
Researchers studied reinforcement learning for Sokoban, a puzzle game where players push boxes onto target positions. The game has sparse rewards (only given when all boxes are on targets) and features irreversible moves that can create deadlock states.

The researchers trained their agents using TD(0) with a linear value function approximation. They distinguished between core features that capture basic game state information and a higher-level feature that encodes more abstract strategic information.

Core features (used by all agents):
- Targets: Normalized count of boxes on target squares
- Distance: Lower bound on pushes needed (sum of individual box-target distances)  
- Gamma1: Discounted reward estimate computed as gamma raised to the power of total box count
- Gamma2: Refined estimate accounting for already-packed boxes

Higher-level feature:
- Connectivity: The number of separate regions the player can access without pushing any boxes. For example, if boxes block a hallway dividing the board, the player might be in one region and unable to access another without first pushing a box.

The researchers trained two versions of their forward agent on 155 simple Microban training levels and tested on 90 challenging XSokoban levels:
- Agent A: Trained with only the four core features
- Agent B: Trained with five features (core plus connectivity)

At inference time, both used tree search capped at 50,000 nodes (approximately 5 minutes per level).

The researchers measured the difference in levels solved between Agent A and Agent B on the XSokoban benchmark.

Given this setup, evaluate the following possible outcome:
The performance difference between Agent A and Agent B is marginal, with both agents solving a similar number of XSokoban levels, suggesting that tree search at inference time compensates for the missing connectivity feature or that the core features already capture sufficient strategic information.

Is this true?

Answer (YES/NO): NO